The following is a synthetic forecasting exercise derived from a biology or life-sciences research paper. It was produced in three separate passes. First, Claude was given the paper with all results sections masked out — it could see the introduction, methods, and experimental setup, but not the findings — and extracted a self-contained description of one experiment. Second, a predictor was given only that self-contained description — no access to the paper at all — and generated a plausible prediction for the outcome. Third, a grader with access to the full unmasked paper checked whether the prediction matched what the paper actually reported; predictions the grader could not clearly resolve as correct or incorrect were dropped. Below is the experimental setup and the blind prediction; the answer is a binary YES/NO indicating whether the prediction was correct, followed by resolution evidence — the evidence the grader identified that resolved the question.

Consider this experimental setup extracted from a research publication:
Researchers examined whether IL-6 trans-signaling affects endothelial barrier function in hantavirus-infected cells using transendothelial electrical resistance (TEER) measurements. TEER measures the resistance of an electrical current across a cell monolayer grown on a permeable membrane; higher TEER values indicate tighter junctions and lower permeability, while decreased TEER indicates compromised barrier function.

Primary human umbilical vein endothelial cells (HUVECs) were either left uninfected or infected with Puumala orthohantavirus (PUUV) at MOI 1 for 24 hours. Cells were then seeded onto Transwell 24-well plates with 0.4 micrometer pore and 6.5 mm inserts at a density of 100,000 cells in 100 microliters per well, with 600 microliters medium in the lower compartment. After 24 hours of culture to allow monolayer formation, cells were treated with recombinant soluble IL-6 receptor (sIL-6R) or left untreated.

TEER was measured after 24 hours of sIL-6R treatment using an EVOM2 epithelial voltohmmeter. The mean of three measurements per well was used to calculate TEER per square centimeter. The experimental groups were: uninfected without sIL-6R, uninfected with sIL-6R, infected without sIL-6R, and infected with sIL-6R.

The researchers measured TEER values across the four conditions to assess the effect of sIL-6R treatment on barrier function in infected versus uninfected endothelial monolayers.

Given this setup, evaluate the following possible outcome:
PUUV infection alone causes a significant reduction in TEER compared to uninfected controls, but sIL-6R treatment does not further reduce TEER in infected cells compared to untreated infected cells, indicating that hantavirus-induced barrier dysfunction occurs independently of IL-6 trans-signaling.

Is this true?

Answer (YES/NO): NO